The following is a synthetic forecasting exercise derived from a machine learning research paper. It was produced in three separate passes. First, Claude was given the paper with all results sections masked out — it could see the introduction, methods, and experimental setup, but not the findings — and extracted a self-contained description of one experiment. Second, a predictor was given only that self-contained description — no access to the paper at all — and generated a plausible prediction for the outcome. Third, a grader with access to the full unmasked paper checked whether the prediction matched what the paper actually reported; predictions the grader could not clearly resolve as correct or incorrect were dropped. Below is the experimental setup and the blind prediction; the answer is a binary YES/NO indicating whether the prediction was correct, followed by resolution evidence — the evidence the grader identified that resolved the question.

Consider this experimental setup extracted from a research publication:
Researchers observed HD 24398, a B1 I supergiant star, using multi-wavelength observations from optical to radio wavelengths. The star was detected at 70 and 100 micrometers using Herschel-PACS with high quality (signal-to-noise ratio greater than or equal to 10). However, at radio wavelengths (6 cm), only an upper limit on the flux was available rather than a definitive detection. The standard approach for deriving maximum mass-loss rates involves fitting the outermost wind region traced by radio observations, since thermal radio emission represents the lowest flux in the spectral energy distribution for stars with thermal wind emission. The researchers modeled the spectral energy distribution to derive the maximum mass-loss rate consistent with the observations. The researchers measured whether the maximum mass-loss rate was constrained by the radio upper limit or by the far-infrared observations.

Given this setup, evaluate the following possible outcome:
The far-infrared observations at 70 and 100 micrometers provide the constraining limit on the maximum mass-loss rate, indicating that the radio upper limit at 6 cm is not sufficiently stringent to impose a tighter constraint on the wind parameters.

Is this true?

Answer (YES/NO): YES